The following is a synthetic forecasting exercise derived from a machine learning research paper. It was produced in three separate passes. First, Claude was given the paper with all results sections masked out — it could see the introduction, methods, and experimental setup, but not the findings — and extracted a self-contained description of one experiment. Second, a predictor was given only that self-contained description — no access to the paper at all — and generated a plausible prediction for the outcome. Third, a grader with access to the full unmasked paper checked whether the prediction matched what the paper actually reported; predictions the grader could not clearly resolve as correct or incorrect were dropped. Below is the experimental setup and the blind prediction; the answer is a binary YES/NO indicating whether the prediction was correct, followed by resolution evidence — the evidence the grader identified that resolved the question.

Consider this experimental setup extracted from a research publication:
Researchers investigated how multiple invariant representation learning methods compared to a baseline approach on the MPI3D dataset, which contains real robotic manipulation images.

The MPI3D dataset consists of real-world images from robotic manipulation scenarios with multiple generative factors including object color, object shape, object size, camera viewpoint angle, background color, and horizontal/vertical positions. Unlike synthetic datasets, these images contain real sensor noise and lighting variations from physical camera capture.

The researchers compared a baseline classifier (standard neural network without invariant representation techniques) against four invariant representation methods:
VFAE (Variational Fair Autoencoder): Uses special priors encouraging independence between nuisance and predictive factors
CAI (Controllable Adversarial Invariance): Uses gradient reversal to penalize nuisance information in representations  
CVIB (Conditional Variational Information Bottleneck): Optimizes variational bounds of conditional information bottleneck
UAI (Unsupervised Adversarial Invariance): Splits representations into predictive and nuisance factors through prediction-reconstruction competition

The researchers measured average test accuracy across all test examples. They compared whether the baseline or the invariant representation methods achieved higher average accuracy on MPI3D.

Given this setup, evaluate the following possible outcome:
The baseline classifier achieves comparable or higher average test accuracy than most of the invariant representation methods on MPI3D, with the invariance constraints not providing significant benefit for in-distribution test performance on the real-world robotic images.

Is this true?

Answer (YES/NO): YES